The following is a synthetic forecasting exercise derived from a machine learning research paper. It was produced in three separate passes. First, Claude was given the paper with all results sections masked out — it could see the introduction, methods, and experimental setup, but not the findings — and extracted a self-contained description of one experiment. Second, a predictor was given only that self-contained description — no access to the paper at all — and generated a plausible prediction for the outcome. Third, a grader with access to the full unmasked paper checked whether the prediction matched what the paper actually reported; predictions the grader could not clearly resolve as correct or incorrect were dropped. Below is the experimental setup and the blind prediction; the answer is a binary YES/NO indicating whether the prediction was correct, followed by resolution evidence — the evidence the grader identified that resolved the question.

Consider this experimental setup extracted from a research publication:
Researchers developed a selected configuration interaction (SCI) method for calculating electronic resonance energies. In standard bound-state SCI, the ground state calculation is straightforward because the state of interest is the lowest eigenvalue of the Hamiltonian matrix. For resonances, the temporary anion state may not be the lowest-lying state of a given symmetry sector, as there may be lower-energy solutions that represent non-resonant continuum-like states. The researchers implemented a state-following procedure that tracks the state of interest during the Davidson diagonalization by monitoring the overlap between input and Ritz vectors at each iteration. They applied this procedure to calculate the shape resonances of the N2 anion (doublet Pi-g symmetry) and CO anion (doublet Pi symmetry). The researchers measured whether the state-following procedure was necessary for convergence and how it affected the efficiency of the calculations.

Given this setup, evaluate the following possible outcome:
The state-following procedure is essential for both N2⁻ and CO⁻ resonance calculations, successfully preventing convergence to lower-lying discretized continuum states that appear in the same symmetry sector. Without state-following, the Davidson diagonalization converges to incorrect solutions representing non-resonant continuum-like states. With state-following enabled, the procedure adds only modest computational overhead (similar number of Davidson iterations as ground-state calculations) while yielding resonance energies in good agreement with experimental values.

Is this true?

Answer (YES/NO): NO